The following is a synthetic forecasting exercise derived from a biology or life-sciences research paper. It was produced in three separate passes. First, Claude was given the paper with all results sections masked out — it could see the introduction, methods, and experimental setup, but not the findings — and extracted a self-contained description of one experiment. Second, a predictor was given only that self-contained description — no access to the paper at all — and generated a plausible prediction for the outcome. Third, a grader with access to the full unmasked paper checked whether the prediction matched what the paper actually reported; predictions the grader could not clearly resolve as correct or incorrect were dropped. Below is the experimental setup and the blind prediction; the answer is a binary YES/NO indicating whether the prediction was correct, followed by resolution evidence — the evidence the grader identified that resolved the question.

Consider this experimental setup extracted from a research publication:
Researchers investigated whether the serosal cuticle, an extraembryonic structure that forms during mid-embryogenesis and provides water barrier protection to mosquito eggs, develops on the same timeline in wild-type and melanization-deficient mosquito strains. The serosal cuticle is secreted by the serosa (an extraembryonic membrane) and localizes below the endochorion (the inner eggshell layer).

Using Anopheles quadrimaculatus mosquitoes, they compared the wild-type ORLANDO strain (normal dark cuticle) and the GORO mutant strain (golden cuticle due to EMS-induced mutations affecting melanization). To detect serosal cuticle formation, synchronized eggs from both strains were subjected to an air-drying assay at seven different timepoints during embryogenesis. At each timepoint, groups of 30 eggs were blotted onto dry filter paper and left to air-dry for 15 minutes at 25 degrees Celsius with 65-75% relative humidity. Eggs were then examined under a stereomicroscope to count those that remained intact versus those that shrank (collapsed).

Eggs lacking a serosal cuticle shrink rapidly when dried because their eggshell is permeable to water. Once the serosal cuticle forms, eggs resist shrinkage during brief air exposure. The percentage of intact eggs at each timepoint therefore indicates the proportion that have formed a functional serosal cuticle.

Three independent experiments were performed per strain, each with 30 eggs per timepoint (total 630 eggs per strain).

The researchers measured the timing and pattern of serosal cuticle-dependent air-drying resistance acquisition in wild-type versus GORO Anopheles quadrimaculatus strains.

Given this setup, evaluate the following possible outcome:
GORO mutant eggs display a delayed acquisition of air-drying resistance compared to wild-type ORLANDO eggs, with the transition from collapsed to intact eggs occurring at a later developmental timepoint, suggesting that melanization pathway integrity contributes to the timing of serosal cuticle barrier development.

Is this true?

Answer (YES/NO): NO